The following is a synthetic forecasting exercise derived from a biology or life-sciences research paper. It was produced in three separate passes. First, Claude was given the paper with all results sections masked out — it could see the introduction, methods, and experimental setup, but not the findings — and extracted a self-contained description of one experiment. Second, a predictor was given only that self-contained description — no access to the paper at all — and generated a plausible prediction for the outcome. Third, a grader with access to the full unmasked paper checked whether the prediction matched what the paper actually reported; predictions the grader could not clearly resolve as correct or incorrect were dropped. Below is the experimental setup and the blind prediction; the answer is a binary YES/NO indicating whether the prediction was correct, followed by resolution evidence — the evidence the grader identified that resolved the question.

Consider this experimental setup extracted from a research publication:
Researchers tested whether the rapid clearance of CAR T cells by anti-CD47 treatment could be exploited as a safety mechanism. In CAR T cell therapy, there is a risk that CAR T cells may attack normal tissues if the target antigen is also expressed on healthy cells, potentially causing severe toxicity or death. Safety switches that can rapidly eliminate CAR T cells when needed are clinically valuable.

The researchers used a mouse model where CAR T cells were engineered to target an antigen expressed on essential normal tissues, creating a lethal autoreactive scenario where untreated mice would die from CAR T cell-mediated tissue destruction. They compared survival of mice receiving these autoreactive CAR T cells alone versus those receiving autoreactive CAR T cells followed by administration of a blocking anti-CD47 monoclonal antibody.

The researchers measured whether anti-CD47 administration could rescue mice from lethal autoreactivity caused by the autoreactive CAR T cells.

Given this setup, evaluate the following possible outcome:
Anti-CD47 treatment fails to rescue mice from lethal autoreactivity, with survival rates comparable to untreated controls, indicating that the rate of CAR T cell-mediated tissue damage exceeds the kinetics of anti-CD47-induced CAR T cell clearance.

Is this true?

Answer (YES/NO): NO